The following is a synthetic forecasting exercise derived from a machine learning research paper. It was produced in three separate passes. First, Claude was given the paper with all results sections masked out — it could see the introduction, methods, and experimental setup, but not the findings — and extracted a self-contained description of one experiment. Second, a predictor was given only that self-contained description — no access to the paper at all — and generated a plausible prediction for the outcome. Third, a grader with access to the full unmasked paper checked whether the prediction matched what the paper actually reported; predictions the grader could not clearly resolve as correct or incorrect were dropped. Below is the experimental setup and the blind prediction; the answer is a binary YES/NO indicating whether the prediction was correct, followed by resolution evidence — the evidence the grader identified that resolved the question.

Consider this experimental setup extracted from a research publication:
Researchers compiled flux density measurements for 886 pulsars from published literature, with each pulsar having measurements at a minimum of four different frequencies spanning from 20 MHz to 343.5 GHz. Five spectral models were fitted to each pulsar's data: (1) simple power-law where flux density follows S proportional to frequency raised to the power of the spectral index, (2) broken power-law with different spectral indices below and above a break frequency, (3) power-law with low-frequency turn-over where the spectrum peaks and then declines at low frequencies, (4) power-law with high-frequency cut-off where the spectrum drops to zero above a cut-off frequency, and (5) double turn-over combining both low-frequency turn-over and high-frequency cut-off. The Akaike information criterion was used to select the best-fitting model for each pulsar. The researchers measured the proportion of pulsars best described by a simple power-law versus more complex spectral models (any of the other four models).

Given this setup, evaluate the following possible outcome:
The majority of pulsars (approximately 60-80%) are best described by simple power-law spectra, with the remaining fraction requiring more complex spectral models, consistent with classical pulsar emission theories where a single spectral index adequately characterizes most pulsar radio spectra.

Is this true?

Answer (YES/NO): YES